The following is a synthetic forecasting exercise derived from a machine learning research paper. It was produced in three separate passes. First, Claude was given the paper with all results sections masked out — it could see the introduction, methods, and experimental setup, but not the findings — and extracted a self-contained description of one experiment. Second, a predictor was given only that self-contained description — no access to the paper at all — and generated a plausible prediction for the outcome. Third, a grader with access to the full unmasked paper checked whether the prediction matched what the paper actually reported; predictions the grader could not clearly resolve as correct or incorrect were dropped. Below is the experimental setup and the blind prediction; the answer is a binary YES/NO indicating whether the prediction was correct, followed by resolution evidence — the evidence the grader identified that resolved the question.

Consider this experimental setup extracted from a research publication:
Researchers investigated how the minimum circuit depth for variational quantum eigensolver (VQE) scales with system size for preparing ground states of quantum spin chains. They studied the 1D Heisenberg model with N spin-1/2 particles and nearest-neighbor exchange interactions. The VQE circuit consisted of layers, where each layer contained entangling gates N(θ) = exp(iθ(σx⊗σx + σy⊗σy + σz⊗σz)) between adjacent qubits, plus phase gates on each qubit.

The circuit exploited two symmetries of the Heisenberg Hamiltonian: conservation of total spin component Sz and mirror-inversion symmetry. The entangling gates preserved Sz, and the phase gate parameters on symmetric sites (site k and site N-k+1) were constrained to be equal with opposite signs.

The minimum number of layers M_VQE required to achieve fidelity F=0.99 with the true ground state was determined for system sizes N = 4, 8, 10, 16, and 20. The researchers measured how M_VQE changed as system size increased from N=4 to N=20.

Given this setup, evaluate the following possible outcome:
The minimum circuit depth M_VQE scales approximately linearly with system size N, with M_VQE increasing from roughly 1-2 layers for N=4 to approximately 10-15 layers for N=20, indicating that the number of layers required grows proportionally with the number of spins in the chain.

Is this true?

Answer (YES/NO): NO